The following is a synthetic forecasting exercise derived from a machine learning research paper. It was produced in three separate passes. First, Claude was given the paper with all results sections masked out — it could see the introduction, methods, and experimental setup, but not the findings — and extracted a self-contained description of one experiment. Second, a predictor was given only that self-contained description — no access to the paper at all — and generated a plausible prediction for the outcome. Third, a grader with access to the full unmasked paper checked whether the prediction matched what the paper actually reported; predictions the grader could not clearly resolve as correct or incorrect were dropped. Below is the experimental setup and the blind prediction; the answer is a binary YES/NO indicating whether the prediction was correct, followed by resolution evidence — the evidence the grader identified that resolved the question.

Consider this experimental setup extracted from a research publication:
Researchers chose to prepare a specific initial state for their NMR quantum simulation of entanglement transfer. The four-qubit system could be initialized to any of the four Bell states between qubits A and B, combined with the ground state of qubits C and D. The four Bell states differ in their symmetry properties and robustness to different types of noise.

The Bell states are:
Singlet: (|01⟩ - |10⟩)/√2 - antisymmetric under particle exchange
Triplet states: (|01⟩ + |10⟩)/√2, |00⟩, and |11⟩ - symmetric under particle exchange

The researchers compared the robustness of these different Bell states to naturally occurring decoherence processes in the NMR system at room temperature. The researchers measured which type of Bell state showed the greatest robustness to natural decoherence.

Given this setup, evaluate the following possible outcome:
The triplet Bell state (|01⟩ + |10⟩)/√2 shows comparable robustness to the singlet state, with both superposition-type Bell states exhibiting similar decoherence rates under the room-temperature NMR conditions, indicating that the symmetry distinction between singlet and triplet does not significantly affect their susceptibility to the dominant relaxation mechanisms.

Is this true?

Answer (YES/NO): NO